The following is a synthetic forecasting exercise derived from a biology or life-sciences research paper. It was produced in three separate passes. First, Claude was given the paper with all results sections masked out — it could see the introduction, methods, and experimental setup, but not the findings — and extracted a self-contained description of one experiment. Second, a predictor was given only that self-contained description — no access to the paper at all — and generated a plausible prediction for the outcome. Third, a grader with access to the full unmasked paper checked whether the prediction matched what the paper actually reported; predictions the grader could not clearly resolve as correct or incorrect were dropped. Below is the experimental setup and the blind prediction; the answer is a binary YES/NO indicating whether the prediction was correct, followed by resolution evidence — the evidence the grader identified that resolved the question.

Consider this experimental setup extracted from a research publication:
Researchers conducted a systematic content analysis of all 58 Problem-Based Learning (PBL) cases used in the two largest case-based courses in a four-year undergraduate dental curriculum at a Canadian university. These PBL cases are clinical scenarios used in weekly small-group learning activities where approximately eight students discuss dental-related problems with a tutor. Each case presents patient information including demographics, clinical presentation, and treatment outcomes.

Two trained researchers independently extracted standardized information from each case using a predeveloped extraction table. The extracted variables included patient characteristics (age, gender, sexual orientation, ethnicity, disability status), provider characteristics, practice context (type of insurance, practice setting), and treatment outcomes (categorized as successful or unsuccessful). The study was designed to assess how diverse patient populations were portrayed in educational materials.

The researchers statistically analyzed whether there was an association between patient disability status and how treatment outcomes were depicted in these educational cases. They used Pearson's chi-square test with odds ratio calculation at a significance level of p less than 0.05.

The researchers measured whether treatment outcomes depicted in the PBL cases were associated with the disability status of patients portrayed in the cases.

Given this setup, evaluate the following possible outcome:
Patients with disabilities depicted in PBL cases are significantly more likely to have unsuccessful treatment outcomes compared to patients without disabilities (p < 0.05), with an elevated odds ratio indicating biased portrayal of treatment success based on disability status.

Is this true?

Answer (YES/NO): YES